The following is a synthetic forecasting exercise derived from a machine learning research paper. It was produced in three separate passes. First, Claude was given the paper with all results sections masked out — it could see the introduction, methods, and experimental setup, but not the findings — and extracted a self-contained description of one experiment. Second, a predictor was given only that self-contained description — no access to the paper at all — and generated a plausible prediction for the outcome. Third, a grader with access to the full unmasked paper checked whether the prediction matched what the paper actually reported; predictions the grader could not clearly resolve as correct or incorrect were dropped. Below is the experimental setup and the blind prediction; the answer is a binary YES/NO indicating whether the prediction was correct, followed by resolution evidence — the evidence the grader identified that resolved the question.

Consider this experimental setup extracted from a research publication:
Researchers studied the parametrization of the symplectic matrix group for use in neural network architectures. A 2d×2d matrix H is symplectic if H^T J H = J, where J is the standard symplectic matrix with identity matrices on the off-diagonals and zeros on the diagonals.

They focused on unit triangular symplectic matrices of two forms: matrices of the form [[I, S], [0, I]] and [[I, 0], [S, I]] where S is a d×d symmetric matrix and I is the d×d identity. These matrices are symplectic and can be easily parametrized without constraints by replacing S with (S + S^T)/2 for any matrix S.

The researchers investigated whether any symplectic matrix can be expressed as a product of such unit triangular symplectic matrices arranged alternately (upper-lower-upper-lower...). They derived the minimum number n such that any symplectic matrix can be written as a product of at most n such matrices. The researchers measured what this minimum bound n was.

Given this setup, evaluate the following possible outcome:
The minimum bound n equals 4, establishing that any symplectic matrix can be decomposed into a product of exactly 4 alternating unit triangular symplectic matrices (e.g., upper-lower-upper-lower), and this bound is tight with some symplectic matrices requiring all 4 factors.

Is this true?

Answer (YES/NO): NO